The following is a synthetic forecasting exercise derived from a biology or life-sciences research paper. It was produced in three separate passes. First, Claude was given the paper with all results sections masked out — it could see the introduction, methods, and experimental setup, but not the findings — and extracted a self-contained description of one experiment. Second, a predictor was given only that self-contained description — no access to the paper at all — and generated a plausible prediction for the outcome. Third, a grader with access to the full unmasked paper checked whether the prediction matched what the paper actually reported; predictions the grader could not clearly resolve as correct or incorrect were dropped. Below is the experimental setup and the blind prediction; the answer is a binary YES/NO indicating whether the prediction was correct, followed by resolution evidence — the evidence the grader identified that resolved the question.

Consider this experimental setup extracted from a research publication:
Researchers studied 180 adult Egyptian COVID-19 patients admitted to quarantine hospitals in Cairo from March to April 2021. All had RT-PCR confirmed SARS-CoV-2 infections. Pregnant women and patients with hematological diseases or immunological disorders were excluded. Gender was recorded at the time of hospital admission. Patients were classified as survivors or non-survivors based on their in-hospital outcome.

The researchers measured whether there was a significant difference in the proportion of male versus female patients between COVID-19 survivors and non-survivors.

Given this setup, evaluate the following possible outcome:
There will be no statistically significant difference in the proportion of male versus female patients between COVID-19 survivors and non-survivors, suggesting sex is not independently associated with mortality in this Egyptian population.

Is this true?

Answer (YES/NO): YES